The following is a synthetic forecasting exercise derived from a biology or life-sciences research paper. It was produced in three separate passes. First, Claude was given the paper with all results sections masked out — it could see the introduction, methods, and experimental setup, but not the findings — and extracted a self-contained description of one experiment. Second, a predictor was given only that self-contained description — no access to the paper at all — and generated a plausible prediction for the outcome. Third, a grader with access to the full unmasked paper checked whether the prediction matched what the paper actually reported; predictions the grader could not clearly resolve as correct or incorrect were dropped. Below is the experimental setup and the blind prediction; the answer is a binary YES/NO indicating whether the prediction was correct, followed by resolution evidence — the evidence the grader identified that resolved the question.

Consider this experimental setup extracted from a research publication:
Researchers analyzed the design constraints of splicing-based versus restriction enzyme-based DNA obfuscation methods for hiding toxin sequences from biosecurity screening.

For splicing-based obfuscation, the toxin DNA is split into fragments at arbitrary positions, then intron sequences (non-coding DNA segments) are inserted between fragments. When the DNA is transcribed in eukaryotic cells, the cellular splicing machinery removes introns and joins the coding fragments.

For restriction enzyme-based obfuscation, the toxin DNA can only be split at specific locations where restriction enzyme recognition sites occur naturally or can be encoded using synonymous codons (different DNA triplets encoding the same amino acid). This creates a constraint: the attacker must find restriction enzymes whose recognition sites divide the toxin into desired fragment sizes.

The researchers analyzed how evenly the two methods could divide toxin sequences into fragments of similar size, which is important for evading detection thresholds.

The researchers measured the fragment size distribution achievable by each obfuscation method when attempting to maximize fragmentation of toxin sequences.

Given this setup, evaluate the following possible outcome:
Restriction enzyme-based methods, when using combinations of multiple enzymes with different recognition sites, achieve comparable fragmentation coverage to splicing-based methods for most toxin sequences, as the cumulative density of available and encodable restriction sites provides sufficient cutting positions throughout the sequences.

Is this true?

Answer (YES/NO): NO